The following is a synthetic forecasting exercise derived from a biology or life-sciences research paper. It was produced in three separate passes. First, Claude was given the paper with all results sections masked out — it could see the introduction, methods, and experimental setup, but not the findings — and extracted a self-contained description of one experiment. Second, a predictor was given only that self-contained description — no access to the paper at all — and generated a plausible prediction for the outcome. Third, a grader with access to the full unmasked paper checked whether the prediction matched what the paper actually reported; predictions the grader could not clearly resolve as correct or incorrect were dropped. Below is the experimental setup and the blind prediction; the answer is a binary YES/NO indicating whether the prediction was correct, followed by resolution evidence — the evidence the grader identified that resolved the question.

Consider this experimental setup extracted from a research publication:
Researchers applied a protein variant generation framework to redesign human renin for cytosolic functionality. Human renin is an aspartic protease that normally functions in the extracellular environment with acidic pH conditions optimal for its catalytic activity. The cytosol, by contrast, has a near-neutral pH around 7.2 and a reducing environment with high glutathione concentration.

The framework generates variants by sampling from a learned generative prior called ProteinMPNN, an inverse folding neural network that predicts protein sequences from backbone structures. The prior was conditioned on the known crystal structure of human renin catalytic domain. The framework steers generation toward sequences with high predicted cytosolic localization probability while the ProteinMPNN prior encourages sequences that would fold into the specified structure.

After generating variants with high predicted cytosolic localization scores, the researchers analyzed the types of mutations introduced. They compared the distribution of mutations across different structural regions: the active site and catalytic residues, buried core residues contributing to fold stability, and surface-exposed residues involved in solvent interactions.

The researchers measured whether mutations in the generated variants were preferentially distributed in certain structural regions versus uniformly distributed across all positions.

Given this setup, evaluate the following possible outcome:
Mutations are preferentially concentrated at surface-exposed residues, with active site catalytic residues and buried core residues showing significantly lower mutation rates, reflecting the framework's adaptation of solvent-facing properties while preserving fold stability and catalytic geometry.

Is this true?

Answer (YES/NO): NO